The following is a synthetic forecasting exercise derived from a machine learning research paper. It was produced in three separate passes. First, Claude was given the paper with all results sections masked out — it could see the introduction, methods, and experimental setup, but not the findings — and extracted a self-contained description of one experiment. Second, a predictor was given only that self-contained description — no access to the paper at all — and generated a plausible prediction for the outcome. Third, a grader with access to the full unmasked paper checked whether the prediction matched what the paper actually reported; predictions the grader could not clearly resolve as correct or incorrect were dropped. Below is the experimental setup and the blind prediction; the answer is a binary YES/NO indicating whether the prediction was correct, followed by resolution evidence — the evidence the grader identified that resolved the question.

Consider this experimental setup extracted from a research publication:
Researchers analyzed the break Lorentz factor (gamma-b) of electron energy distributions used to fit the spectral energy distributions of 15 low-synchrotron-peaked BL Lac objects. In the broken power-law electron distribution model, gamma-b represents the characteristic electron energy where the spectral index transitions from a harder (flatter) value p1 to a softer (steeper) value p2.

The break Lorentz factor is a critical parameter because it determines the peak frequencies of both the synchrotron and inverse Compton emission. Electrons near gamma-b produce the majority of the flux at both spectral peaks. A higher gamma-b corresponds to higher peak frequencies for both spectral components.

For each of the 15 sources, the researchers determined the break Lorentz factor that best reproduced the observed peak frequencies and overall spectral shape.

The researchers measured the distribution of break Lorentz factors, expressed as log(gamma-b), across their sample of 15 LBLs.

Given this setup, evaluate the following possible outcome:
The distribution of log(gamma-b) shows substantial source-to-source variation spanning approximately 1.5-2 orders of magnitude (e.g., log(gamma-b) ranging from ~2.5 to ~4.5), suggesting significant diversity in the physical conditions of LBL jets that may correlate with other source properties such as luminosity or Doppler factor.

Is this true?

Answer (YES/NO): NO